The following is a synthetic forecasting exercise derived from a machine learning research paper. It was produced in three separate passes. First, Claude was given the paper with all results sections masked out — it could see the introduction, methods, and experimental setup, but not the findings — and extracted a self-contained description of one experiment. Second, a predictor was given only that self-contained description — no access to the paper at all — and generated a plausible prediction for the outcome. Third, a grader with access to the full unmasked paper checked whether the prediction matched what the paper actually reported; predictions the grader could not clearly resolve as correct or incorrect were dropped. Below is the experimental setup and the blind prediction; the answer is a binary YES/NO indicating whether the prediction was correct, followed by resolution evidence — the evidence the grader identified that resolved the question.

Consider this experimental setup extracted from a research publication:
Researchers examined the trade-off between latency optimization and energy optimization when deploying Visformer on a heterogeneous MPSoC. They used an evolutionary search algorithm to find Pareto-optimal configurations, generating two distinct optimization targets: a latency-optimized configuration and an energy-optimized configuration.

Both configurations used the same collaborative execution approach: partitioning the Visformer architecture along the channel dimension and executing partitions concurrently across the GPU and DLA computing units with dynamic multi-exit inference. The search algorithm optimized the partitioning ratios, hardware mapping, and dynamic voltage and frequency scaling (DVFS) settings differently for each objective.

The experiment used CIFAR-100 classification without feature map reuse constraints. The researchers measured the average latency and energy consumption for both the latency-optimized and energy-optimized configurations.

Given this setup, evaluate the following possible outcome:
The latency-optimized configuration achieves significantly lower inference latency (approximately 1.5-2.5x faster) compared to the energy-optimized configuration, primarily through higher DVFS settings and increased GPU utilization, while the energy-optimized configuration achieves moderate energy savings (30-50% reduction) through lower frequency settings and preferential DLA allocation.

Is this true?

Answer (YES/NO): NO